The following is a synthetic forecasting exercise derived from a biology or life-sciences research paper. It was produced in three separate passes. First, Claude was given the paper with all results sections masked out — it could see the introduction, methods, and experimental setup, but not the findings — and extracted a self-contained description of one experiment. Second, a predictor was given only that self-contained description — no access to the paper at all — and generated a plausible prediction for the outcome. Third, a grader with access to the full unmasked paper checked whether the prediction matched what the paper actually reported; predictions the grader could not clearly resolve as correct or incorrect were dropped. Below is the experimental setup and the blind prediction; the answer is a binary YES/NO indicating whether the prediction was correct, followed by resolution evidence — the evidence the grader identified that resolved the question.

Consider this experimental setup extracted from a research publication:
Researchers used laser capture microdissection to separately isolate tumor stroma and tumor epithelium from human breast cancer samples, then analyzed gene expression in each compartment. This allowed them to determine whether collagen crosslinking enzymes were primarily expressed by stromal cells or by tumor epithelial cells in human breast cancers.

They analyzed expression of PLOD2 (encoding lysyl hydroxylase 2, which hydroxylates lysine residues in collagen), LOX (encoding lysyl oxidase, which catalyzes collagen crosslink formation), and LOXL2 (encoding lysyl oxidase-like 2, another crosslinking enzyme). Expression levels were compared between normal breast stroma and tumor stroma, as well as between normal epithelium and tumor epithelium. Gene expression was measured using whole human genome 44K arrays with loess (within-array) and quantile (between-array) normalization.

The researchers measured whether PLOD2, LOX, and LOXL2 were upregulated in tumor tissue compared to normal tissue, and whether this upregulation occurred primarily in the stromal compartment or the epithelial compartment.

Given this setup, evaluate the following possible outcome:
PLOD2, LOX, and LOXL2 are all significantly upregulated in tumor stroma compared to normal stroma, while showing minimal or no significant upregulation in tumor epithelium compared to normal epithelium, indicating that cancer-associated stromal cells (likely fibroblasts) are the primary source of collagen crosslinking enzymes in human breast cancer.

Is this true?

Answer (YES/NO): NO